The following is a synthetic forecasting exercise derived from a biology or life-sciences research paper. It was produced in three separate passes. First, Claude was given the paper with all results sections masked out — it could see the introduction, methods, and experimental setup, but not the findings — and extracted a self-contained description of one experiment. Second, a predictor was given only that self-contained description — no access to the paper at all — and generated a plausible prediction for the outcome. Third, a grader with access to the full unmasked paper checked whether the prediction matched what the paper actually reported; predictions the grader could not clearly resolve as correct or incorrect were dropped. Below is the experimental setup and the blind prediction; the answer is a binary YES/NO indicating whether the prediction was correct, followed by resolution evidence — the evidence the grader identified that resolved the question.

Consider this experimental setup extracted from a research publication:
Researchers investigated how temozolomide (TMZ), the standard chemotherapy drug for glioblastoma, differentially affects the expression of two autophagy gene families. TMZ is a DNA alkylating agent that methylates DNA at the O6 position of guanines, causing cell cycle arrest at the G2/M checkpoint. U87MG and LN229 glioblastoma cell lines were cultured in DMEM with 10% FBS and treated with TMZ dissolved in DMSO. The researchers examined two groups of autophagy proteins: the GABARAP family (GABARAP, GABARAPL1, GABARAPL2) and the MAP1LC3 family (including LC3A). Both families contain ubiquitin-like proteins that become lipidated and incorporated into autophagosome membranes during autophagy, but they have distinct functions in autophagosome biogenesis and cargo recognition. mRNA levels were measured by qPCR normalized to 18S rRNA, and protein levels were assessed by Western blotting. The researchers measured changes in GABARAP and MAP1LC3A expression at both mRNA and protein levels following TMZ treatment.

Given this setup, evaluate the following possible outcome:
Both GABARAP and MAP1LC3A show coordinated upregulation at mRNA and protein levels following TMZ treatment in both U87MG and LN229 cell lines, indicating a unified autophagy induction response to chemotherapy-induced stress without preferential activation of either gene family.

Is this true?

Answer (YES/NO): NO